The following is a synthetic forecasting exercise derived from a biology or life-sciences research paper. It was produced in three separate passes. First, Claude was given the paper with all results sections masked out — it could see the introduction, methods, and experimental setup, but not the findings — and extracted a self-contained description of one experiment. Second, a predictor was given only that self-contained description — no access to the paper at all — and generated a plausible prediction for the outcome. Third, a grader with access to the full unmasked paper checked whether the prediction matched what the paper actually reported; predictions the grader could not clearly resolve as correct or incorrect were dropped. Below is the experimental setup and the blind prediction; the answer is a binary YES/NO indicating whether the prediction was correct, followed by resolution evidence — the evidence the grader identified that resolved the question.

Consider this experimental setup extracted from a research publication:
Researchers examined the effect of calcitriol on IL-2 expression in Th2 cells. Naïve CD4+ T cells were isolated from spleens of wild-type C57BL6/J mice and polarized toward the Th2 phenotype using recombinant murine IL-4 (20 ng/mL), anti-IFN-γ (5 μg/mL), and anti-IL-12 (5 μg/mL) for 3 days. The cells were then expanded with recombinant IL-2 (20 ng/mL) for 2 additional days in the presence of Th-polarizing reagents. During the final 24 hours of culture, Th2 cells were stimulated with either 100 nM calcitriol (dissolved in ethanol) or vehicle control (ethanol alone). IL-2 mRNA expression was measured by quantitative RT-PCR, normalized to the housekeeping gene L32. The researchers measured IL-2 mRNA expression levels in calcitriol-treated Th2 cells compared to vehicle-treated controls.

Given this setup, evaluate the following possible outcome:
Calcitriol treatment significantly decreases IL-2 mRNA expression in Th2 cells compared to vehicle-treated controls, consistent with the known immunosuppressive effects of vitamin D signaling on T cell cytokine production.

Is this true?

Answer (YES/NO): YES